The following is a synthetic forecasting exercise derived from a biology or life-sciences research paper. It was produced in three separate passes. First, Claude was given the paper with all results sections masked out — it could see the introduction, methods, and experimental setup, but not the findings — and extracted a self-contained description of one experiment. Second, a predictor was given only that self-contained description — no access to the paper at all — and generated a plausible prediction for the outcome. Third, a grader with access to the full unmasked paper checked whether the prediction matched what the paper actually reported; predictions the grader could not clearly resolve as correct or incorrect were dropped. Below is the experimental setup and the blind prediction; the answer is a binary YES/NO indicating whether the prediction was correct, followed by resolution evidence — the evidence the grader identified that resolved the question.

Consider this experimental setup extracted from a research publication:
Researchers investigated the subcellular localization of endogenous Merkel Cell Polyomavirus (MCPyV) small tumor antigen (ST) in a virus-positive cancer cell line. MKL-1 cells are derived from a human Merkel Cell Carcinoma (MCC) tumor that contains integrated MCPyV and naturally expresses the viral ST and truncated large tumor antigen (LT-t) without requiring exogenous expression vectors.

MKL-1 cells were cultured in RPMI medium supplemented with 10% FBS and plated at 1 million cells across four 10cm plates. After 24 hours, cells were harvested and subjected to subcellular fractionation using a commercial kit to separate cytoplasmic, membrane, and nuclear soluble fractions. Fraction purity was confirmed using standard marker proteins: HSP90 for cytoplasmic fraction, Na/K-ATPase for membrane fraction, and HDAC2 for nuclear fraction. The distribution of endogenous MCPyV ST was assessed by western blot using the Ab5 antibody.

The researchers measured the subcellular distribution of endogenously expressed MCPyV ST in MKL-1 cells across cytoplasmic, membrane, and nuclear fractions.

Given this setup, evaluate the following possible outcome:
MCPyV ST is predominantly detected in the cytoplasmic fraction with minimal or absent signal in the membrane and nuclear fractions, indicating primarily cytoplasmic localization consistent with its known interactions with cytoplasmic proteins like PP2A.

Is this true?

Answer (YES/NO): NO